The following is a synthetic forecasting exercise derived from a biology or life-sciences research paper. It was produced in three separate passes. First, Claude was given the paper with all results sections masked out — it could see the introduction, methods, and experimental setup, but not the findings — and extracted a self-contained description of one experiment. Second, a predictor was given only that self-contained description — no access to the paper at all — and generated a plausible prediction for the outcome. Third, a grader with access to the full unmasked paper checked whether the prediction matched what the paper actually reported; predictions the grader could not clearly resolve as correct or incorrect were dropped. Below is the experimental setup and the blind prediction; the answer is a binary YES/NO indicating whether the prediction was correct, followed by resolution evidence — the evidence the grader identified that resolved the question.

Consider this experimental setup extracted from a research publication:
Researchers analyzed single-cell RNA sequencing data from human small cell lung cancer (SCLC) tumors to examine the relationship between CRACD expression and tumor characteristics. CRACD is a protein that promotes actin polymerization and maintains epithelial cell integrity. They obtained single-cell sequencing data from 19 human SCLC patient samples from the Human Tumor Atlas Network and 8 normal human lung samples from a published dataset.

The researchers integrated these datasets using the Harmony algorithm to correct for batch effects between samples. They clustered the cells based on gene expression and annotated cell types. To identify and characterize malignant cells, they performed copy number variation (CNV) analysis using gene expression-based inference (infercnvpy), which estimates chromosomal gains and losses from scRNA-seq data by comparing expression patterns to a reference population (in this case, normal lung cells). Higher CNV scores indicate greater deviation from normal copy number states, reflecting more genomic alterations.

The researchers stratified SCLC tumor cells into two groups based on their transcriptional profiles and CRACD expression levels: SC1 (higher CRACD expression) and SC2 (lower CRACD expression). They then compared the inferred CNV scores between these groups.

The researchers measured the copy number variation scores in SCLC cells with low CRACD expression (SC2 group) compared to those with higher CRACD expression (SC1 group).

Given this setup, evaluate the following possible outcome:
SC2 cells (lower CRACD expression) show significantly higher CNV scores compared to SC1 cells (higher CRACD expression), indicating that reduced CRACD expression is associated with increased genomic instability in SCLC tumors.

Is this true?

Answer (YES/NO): NO